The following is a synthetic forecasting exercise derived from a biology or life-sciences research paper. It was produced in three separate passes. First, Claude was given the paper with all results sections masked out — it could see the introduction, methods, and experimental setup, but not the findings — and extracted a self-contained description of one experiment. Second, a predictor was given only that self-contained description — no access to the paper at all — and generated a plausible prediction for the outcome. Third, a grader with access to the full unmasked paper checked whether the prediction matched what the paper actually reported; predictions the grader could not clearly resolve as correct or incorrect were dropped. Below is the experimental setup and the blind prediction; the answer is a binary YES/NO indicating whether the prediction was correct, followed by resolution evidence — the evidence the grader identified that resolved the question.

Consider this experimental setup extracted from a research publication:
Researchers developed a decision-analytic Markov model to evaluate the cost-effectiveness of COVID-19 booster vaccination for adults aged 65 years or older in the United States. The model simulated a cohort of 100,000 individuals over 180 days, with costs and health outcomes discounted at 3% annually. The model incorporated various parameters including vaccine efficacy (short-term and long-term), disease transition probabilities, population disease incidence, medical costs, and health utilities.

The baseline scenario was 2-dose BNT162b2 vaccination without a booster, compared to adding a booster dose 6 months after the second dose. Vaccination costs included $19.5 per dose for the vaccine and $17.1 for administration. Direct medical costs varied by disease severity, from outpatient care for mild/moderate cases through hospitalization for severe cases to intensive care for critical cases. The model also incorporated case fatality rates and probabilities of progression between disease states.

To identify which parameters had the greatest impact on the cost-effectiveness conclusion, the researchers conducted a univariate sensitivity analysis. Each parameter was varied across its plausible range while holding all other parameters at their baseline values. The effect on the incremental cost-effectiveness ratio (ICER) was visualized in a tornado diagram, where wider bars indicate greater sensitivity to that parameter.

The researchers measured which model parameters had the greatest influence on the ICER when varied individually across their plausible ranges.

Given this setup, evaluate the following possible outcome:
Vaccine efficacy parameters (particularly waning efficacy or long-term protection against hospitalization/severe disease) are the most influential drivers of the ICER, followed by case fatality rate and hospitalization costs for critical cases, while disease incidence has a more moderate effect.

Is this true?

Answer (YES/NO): NO